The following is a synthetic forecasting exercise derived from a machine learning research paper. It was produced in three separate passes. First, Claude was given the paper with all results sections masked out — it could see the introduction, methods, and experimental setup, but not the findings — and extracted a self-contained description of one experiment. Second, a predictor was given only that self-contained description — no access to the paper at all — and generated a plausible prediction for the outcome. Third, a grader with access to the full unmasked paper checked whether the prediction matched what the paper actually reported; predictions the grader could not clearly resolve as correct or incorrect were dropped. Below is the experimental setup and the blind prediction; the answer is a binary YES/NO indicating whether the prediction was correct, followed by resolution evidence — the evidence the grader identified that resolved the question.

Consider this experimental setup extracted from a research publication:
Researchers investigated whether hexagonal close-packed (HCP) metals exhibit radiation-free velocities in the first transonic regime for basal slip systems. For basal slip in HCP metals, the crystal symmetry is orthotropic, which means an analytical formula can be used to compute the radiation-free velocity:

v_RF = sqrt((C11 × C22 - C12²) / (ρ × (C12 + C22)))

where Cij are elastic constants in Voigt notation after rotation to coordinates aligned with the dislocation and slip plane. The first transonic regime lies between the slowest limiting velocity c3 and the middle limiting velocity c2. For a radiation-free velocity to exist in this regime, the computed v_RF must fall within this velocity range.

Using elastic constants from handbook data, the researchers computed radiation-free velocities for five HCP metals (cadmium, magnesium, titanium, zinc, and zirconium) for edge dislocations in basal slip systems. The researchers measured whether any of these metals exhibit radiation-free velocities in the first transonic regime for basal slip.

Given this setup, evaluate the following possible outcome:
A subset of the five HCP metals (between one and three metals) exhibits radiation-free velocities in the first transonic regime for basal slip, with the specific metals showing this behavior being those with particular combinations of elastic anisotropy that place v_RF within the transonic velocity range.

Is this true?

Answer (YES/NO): NO